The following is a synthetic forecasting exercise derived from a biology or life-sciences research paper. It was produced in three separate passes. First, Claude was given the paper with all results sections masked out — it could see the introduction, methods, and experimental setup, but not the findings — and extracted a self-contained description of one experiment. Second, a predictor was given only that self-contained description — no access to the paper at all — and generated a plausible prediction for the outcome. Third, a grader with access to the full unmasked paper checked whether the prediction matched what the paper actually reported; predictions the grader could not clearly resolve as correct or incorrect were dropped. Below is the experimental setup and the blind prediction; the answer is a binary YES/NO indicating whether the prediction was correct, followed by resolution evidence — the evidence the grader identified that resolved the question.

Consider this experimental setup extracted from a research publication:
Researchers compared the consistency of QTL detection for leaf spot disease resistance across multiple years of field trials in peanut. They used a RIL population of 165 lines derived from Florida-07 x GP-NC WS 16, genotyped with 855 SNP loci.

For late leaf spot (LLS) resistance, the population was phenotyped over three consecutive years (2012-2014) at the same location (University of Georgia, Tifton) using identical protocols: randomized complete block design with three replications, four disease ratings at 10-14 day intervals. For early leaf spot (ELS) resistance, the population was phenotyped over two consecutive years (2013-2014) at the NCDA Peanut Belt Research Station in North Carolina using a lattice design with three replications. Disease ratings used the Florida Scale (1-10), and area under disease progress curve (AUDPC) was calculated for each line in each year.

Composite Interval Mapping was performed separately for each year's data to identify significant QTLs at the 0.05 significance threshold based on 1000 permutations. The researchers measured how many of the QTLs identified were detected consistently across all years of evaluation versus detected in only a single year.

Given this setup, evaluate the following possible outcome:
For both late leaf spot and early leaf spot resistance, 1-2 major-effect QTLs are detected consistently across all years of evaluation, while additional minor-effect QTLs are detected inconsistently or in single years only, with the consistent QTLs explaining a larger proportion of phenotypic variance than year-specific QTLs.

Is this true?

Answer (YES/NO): NO